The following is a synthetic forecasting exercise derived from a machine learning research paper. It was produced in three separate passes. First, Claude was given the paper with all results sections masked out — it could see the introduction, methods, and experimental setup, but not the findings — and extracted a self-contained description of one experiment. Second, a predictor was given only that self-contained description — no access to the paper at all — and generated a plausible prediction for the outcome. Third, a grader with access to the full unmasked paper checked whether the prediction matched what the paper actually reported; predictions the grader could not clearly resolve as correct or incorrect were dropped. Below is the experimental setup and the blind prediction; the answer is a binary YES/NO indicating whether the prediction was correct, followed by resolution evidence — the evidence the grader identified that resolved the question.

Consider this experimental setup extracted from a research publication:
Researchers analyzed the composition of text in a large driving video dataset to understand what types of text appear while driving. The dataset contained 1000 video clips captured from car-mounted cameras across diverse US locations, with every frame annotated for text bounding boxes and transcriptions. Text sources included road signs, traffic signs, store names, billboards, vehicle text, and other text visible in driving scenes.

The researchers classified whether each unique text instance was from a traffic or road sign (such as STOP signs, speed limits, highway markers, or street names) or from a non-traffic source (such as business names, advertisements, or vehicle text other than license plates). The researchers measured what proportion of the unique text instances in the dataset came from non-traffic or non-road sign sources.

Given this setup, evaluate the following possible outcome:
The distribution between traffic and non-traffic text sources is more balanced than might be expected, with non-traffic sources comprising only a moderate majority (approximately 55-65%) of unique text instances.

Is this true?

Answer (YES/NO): NO